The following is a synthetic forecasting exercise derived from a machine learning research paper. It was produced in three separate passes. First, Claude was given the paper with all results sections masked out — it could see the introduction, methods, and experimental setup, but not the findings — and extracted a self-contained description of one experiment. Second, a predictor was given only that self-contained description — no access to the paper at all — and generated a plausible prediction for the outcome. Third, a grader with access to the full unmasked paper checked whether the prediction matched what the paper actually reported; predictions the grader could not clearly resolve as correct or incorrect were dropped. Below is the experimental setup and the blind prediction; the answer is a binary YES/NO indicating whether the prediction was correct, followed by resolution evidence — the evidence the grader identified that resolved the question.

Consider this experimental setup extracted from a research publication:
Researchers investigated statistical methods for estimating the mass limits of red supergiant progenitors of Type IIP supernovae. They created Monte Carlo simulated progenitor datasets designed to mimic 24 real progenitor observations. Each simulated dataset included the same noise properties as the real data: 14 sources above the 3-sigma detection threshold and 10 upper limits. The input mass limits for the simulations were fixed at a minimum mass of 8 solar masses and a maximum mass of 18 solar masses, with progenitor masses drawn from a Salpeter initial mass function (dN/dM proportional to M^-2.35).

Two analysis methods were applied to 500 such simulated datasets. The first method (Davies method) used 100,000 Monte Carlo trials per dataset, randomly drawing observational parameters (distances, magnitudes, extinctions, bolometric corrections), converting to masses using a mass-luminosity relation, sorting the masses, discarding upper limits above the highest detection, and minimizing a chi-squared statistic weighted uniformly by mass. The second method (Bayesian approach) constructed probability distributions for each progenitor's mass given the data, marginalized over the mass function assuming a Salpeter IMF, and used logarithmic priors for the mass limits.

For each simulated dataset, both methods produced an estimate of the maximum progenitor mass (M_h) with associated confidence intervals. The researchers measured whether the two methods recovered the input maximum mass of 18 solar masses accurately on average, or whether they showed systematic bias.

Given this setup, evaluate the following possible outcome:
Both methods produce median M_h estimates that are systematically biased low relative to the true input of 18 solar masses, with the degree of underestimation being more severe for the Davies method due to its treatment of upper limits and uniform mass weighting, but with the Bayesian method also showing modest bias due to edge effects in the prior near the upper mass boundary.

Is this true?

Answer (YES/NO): NO